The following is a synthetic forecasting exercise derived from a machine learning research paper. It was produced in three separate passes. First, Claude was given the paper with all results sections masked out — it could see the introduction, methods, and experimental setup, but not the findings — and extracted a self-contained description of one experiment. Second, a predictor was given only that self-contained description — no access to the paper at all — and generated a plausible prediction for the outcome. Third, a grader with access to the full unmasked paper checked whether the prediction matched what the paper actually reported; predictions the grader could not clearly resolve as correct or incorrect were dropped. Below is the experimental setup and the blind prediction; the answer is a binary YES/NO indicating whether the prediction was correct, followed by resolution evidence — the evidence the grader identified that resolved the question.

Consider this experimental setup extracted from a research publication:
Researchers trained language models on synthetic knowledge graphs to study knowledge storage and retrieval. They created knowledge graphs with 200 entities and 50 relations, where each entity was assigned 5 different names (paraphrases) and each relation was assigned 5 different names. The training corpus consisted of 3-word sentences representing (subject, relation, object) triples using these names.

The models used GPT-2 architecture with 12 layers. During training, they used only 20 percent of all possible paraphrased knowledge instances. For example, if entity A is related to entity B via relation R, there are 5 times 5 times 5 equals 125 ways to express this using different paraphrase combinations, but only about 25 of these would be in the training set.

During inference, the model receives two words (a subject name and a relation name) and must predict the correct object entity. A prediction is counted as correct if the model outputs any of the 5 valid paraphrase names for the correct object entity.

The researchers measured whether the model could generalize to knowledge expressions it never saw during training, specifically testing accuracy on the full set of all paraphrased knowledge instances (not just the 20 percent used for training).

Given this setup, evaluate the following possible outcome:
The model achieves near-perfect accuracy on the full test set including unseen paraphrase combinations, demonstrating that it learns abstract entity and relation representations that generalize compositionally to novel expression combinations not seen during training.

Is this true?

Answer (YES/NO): YES